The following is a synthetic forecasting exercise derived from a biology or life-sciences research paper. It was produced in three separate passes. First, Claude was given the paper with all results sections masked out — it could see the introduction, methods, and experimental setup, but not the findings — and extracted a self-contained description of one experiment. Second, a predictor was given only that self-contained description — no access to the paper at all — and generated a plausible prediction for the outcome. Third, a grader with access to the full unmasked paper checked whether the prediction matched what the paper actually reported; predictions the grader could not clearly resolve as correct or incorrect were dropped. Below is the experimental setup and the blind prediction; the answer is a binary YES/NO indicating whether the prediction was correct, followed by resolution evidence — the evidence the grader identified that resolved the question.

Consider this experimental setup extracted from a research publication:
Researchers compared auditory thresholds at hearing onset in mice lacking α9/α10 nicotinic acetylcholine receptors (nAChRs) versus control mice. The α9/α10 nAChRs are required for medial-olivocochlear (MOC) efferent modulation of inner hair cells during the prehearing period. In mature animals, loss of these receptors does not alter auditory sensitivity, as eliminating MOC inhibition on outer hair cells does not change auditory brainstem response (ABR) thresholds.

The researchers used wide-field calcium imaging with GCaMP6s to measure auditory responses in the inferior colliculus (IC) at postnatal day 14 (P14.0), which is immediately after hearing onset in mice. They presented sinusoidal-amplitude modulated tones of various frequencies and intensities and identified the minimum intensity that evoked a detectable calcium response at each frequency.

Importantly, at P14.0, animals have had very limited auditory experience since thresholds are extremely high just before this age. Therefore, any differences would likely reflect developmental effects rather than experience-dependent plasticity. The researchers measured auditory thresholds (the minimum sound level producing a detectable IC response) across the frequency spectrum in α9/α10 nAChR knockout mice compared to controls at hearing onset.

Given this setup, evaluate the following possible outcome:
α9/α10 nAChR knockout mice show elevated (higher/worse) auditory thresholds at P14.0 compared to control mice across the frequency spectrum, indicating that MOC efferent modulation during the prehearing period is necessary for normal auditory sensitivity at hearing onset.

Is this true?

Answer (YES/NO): YES